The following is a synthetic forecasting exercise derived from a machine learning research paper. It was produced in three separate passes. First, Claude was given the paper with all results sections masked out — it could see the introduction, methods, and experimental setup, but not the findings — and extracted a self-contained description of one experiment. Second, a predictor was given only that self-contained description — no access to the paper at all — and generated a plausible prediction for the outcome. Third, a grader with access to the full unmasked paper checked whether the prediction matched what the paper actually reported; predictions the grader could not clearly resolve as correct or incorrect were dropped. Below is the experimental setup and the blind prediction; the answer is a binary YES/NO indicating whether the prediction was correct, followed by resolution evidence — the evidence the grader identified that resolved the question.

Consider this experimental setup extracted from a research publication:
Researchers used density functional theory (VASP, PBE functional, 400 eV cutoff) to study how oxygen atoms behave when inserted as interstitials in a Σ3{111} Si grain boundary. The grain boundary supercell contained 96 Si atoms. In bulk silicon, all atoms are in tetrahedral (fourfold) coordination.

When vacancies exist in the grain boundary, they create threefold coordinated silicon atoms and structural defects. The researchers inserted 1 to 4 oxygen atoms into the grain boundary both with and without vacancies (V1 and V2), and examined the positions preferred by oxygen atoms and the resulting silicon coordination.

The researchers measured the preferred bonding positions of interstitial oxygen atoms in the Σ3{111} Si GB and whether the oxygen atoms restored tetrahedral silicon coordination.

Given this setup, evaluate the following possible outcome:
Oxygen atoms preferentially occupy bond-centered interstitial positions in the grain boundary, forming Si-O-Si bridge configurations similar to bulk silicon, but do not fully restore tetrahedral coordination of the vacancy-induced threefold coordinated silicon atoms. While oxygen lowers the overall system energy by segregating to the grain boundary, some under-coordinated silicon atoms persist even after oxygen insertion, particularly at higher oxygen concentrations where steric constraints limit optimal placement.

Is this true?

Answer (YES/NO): NO